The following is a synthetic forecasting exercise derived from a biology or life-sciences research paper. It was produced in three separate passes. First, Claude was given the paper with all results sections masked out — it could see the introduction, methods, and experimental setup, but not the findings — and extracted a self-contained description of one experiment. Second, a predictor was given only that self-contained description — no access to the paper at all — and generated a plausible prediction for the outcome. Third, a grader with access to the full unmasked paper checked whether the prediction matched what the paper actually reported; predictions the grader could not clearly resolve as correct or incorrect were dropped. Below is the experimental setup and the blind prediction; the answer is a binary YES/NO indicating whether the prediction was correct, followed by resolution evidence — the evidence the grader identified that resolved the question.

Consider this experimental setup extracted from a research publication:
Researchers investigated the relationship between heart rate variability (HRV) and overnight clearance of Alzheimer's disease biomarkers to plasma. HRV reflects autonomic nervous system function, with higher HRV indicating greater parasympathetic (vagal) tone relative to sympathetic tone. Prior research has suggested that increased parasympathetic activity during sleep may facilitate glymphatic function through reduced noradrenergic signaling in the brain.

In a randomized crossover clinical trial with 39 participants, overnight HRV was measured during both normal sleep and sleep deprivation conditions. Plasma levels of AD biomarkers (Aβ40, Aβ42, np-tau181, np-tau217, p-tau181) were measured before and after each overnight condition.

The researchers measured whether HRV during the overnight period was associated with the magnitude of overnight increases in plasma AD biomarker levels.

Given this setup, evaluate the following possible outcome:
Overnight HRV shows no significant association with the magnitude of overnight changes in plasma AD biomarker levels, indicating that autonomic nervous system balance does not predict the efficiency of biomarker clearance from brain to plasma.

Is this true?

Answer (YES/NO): NO